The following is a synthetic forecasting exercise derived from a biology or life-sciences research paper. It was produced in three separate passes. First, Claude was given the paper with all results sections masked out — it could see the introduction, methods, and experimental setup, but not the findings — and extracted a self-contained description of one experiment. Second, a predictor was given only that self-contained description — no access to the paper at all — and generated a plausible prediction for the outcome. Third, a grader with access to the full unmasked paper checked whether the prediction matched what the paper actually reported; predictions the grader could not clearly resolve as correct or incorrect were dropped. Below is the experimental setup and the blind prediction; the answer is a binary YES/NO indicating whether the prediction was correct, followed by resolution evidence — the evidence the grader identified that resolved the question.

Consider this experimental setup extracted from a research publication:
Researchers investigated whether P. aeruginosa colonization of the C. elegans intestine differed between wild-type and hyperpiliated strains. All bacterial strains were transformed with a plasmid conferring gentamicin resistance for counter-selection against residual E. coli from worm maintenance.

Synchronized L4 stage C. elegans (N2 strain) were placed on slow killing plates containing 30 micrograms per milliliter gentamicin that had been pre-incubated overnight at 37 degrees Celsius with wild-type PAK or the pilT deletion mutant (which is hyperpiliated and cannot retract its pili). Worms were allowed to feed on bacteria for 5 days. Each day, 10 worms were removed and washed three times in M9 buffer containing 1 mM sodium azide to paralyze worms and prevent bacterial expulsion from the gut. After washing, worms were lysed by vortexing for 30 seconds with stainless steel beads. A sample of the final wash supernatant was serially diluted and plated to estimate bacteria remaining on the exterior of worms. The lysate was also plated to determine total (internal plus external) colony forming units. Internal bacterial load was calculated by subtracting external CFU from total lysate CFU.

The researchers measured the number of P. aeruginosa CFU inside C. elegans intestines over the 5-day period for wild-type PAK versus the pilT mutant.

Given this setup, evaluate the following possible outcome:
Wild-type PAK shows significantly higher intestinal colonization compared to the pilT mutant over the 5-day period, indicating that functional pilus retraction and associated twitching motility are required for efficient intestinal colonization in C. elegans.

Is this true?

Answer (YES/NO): NO